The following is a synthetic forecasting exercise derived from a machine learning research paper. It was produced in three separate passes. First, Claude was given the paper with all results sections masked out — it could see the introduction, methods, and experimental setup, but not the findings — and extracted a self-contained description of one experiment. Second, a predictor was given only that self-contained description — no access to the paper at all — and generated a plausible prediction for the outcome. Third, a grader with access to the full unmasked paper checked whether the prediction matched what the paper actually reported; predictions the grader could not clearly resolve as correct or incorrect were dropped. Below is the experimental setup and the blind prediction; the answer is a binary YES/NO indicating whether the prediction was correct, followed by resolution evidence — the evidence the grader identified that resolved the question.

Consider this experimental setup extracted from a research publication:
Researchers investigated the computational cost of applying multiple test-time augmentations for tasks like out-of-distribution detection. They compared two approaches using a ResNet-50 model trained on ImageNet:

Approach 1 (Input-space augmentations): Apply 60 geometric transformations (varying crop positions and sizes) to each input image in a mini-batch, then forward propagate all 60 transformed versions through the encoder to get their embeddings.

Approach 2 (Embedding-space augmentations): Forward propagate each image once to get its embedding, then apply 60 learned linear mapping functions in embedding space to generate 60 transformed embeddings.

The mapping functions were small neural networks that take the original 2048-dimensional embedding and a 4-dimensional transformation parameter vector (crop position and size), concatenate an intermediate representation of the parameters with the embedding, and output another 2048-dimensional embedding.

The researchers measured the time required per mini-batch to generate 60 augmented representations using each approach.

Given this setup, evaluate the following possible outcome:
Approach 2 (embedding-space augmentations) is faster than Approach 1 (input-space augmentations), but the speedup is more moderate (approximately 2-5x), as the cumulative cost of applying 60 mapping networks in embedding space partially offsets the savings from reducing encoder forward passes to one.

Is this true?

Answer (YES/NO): NO